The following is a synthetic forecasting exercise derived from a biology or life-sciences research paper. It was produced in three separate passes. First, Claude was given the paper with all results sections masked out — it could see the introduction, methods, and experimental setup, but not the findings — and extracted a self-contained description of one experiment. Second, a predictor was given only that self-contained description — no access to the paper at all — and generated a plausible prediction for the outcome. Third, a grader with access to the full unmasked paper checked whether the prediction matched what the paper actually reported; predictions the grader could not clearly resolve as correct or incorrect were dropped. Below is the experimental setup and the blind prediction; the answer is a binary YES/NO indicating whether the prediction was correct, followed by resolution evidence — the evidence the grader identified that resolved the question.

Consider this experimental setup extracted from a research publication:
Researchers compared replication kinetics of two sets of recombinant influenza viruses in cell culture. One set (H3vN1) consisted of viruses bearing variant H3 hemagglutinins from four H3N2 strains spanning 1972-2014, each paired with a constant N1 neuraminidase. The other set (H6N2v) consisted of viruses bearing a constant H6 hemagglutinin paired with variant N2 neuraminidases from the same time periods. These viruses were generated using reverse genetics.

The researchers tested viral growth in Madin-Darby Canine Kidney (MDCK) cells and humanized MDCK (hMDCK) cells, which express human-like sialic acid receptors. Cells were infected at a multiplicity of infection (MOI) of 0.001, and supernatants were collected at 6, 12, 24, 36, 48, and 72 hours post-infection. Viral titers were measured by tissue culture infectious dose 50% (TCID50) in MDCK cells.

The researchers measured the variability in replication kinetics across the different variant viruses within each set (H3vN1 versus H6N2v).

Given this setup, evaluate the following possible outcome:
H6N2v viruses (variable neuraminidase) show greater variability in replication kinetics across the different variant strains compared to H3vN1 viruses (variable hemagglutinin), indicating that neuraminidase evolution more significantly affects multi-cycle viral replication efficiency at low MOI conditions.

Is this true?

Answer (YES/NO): NO